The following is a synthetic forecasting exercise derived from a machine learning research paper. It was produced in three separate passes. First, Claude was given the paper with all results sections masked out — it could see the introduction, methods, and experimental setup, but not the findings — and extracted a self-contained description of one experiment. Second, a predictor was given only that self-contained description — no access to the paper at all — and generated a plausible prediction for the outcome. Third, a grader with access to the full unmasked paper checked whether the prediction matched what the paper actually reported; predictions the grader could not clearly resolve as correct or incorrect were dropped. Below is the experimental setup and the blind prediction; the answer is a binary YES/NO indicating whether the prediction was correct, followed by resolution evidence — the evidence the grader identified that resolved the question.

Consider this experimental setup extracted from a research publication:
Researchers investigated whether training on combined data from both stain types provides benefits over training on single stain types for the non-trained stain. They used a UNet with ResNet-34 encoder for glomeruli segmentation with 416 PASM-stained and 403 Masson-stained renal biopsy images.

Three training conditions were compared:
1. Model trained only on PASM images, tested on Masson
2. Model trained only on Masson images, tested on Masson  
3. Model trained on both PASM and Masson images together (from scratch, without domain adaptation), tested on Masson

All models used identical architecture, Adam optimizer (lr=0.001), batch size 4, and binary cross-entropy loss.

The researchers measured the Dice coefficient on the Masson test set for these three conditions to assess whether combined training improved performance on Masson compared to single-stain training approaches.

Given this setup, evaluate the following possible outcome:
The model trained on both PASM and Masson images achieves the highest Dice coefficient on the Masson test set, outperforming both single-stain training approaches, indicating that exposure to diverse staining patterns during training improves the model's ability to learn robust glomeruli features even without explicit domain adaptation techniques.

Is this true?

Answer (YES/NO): YES